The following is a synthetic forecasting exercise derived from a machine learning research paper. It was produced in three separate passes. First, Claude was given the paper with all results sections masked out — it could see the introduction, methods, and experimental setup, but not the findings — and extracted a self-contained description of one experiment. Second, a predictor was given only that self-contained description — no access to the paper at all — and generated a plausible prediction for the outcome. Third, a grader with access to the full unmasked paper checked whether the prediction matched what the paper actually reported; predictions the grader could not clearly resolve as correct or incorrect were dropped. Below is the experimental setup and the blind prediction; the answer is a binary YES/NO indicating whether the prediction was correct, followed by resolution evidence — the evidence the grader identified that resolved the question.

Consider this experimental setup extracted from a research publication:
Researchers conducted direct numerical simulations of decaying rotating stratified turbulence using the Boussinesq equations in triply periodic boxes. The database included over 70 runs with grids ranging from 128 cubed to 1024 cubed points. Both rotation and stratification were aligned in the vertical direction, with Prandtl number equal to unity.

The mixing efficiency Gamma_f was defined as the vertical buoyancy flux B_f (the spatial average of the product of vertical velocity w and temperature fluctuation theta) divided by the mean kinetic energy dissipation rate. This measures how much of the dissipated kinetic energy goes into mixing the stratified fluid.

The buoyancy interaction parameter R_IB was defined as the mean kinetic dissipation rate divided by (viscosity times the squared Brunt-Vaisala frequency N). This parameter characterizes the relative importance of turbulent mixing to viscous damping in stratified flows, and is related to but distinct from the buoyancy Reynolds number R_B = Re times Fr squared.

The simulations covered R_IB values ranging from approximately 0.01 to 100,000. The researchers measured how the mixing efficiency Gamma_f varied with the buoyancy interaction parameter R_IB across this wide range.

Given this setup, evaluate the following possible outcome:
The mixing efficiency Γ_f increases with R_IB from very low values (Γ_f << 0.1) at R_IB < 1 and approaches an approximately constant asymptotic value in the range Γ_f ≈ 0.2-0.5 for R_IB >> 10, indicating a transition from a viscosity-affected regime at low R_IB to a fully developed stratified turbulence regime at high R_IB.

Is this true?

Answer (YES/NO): NO